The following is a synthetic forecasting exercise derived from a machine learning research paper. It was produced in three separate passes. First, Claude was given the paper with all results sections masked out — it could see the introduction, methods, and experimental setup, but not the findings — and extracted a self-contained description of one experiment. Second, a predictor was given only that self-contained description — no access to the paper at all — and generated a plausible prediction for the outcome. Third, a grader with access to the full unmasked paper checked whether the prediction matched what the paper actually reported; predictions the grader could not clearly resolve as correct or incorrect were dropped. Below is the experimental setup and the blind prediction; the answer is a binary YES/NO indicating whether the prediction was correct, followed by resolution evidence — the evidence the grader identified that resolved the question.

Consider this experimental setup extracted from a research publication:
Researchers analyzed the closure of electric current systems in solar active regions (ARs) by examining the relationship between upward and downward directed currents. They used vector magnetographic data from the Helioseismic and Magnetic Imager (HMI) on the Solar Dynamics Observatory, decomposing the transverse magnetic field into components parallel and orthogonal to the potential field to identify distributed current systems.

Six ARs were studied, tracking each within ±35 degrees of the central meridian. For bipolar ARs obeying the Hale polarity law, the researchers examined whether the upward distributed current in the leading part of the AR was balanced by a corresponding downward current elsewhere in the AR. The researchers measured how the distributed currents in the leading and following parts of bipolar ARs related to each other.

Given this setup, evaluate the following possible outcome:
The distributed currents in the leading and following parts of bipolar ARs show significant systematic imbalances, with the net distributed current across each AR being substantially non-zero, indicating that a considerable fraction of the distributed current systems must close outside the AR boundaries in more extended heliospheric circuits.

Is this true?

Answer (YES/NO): NO